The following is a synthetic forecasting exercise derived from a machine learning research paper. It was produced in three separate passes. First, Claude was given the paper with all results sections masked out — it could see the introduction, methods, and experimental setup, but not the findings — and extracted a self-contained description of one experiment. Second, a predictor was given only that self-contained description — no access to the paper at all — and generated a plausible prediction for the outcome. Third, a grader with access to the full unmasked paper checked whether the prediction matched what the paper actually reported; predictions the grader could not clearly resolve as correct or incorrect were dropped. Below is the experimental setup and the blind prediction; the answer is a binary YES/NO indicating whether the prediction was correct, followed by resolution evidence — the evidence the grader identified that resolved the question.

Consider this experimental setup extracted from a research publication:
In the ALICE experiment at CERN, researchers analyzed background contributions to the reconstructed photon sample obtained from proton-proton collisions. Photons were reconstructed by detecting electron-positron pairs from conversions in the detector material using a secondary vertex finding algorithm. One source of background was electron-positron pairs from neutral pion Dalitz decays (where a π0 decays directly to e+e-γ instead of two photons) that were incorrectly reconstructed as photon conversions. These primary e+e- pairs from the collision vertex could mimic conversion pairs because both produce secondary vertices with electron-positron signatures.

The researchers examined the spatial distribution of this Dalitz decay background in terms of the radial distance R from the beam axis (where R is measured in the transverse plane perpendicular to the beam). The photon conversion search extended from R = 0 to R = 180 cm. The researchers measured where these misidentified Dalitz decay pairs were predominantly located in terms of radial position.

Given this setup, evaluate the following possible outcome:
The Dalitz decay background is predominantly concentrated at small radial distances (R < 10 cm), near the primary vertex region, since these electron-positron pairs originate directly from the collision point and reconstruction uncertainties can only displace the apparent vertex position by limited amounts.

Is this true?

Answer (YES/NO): YES